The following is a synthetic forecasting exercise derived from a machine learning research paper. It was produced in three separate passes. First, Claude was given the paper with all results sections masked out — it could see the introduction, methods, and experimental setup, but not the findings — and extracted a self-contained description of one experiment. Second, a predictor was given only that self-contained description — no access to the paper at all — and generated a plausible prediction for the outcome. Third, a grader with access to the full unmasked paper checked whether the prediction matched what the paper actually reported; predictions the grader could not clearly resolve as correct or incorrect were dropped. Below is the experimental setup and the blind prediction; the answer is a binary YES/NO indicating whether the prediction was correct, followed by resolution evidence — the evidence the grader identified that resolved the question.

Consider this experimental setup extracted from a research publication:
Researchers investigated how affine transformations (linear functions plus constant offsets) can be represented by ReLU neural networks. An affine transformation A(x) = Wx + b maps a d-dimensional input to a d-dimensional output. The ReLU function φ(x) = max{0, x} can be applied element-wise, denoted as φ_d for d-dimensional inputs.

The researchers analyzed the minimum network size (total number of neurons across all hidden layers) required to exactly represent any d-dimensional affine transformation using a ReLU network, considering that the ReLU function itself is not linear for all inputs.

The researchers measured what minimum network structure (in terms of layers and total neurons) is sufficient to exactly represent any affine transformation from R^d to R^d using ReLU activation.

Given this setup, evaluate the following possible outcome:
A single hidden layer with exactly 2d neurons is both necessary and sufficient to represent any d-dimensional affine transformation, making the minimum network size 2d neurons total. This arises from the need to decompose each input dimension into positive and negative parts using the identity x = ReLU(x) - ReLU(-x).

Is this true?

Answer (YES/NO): NO